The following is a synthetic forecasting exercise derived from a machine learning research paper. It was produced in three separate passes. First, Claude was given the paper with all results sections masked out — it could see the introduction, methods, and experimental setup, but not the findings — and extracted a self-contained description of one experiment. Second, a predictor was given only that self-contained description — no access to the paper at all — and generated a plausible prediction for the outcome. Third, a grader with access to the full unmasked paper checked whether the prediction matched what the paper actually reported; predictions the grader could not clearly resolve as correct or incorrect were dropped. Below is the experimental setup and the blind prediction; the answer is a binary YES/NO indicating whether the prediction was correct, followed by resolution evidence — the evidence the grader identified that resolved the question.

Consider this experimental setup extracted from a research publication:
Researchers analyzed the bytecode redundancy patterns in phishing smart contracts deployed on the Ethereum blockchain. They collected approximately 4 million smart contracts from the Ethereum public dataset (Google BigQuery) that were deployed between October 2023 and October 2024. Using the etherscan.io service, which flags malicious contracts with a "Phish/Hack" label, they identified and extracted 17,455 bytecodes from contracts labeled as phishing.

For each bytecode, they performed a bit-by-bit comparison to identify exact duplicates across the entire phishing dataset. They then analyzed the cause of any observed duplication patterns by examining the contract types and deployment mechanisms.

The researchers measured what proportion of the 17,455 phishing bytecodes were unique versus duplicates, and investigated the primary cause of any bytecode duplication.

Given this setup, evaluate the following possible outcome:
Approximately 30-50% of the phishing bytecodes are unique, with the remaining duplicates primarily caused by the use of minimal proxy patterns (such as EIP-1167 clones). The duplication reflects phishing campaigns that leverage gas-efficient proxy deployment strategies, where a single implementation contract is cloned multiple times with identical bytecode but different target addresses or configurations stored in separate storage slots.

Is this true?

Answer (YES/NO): NO